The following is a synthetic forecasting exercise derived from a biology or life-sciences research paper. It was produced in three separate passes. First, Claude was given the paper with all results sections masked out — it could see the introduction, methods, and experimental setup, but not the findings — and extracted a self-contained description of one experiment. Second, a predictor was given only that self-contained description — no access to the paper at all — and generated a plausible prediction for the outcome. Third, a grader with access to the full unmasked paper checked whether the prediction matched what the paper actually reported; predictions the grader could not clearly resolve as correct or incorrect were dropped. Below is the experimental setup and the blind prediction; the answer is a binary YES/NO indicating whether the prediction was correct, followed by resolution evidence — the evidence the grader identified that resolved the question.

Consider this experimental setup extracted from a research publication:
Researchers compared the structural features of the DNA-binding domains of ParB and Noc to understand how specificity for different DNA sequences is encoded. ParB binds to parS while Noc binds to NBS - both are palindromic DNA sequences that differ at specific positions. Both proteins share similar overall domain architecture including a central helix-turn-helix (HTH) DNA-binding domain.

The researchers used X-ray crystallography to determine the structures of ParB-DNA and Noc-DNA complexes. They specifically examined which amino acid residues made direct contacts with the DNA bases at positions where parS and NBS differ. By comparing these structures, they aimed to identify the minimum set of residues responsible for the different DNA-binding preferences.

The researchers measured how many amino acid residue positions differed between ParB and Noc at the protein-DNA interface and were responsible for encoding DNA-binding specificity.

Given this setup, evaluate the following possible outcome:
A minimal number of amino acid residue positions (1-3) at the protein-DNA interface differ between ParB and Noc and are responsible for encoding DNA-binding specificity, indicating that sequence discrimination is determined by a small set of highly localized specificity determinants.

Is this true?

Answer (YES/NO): NO